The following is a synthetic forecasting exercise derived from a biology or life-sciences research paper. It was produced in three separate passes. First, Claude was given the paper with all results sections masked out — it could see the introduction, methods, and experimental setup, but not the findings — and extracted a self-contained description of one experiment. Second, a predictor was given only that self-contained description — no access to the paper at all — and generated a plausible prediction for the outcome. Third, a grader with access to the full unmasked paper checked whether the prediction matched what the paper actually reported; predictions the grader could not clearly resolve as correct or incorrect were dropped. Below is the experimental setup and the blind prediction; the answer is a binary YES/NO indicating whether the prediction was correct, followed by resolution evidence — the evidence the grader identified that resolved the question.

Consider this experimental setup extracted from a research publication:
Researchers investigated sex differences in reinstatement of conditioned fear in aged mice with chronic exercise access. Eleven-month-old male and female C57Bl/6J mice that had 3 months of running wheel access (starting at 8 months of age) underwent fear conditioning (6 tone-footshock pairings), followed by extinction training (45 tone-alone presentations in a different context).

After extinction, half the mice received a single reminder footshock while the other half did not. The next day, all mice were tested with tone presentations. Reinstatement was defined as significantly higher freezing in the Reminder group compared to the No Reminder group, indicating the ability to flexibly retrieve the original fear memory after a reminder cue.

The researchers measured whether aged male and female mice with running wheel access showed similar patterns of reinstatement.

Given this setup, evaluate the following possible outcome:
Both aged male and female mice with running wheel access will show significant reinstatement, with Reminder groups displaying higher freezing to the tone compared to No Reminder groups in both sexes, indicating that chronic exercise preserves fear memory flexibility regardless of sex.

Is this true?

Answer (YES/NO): NO